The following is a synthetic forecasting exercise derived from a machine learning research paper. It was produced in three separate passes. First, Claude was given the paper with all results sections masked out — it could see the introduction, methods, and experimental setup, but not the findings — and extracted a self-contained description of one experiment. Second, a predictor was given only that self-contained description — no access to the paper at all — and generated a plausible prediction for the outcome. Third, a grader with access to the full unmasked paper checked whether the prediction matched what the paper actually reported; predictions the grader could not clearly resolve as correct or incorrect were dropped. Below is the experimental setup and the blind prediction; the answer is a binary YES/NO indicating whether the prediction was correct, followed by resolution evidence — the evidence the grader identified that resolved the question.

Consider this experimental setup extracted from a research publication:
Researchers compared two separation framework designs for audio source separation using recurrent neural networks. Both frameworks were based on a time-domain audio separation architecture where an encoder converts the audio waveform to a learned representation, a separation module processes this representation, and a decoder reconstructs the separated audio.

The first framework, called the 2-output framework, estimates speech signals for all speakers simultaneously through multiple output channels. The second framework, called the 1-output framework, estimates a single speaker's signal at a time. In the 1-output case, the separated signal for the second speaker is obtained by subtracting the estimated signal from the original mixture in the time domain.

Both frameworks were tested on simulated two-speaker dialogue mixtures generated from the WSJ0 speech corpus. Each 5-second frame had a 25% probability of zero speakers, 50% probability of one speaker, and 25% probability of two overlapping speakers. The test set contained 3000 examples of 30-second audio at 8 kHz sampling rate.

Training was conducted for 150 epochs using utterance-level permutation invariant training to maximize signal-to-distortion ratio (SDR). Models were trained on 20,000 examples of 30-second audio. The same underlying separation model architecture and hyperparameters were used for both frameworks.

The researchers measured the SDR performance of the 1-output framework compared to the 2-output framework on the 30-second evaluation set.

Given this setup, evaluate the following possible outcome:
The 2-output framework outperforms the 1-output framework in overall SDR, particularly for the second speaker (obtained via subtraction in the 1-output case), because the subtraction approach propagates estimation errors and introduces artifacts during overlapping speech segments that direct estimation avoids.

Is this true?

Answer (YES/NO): NO